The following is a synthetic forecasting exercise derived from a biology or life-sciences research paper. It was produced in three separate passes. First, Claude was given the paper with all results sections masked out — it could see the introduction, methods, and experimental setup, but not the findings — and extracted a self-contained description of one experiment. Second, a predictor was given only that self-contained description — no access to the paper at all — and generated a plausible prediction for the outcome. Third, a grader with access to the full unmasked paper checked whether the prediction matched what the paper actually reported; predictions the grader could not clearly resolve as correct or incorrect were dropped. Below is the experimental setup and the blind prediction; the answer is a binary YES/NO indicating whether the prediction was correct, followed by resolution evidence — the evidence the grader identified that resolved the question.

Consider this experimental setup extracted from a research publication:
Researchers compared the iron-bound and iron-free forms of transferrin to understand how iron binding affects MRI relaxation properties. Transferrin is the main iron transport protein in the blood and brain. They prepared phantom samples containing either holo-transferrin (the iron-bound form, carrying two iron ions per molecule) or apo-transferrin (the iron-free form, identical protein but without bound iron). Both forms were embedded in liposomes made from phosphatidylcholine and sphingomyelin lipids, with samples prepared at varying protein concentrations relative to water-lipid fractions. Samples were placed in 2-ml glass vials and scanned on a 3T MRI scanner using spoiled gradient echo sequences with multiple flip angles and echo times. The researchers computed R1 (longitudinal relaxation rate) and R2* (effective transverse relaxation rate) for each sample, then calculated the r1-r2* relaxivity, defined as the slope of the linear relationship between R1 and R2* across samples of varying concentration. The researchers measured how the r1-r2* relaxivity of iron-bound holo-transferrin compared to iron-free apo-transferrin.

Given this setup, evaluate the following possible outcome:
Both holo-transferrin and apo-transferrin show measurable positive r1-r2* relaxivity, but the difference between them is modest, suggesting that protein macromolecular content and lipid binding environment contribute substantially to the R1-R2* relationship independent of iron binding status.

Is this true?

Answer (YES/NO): NO